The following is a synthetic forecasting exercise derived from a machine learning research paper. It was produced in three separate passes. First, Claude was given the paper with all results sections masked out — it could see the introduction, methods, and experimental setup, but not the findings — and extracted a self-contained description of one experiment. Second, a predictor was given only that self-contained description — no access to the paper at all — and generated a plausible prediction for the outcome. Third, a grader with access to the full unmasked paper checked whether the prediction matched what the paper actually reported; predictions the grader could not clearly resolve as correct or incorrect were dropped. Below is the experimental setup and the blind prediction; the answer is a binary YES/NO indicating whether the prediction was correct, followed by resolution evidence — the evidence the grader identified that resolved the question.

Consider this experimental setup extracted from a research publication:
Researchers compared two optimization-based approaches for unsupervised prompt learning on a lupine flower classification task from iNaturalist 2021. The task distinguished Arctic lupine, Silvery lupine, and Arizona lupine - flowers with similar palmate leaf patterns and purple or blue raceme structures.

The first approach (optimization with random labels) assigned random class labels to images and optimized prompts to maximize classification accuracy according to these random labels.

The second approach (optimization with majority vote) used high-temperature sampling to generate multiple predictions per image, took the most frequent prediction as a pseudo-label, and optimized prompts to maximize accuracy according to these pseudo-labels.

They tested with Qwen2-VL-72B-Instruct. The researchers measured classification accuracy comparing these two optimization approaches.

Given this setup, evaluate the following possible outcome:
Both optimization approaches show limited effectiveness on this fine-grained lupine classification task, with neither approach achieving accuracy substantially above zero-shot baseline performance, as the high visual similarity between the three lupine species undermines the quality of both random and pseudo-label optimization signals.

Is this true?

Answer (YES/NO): YES